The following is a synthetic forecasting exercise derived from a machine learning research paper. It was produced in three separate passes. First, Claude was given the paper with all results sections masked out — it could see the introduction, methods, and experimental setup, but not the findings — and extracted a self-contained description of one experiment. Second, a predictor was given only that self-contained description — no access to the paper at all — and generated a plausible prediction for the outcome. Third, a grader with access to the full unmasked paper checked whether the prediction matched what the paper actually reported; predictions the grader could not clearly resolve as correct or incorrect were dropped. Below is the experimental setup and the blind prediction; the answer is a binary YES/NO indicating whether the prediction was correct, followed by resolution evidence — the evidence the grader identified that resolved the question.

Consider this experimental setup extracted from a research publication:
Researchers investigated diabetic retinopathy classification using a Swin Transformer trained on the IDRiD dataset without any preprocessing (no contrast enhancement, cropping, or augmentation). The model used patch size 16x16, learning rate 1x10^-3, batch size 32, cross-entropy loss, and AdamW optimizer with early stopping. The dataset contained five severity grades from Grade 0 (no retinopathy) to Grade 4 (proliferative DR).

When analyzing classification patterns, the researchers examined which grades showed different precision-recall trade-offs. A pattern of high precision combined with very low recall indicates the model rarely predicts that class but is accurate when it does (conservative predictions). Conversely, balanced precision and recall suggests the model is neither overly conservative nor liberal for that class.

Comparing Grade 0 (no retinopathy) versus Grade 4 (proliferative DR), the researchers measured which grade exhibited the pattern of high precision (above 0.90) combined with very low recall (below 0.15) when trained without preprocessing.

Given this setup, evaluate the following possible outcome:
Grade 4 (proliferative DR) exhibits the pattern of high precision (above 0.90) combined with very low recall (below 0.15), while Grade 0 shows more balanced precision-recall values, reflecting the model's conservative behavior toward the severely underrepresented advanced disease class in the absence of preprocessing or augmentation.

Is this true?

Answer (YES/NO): YES